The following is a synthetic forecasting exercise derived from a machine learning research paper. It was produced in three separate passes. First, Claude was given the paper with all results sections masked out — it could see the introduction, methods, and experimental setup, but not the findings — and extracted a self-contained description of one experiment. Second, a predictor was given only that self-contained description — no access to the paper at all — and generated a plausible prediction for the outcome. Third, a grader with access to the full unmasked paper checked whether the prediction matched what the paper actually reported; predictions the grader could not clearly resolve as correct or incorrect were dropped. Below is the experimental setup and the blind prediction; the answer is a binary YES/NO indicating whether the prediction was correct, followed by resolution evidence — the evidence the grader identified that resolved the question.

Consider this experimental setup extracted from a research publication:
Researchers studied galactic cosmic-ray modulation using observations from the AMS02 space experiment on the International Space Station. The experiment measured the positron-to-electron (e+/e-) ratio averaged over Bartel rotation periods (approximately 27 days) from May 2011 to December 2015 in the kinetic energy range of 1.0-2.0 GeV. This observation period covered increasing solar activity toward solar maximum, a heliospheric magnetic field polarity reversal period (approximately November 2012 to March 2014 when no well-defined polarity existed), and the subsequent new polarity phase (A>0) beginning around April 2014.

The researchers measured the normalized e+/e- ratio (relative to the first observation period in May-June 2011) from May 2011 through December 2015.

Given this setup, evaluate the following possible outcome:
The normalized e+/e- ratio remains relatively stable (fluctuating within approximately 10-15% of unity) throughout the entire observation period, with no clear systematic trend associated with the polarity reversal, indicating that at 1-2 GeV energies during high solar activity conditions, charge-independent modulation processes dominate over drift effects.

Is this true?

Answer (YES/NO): NO